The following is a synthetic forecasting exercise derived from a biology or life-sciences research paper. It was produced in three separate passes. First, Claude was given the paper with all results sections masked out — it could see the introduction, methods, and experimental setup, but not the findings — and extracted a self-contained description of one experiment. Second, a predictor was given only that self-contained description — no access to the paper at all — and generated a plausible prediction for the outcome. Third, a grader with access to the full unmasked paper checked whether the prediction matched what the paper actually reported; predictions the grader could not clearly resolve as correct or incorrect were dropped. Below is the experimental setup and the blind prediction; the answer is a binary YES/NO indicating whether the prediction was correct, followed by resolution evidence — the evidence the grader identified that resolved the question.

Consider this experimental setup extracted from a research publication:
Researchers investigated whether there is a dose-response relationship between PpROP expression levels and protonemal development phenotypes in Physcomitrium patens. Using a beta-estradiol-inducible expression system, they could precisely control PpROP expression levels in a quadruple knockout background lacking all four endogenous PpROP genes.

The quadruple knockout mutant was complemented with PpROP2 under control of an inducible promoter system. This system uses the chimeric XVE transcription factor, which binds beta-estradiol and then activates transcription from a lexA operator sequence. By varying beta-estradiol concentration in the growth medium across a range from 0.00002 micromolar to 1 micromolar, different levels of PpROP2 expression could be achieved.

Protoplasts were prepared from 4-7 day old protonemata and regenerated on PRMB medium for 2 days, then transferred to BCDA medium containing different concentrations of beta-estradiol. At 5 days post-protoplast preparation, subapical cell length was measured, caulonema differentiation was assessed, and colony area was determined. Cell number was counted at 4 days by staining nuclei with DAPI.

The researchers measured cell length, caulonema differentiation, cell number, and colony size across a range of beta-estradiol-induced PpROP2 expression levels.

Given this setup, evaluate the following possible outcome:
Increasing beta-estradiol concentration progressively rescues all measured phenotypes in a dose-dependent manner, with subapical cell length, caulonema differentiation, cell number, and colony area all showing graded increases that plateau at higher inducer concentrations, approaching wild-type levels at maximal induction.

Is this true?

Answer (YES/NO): NO